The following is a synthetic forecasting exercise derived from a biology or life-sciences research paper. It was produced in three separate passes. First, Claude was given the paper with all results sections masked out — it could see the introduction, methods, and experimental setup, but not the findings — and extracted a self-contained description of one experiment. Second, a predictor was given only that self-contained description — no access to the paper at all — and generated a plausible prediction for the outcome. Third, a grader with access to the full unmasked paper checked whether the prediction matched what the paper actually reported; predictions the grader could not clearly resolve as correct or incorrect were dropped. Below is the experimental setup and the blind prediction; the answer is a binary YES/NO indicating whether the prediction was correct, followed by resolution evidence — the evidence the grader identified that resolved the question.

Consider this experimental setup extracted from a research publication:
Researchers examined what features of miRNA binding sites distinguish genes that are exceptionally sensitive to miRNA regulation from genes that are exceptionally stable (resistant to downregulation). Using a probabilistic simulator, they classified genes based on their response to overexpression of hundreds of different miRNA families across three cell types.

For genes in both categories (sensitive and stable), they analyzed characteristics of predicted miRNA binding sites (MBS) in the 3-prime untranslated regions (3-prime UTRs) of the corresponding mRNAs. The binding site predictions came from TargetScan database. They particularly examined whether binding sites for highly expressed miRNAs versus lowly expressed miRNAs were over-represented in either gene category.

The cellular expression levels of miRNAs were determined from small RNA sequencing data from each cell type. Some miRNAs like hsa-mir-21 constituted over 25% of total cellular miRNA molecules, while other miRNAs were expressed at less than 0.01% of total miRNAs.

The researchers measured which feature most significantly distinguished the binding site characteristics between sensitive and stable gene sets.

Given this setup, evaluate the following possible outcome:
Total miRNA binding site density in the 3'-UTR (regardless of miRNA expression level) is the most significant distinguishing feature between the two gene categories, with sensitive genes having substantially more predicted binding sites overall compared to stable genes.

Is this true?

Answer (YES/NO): NO